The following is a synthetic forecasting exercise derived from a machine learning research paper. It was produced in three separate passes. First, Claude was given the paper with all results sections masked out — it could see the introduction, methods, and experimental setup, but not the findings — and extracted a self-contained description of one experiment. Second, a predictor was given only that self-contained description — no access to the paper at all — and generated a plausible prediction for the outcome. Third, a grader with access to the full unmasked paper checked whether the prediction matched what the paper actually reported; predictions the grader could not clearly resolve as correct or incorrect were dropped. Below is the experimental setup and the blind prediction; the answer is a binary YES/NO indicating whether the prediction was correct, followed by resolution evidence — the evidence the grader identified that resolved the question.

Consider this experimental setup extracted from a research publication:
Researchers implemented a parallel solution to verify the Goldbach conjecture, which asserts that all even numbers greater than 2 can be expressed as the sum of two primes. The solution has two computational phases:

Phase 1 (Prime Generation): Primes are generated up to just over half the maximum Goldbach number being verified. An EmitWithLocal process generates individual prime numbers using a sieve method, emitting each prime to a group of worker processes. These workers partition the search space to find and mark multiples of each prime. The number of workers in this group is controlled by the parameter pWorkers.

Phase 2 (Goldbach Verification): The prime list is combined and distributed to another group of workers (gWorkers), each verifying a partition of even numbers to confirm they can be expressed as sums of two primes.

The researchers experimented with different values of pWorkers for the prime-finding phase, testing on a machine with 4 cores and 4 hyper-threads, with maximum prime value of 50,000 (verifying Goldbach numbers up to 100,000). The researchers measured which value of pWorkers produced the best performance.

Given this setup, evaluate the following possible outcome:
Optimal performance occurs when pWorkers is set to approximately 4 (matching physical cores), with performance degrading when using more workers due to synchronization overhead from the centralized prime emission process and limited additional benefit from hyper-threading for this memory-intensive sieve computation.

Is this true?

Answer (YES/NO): NO